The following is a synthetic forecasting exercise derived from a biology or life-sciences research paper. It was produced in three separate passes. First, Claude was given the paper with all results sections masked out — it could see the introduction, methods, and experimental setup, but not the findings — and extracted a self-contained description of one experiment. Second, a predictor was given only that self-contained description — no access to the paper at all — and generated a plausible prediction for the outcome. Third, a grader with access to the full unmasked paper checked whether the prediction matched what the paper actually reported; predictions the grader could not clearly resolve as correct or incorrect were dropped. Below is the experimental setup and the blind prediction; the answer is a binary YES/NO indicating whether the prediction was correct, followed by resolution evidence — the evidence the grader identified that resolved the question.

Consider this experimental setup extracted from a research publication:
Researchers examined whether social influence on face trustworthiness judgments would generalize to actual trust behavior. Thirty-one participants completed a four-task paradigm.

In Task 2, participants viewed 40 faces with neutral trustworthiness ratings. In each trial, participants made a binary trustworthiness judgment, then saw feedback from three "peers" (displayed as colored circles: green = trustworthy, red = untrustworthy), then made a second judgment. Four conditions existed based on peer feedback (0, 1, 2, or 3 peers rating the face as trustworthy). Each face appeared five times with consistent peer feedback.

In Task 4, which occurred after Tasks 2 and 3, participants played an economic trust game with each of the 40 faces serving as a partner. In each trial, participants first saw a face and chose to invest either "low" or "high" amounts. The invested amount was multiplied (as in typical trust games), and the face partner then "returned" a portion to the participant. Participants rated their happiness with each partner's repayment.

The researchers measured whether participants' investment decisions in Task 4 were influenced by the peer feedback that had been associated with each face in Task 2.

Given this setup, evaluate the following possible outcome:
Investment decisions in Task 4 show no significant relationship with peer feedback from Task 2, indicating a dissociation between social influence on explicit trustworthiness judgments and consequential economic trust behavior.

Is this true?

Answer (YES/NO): NO